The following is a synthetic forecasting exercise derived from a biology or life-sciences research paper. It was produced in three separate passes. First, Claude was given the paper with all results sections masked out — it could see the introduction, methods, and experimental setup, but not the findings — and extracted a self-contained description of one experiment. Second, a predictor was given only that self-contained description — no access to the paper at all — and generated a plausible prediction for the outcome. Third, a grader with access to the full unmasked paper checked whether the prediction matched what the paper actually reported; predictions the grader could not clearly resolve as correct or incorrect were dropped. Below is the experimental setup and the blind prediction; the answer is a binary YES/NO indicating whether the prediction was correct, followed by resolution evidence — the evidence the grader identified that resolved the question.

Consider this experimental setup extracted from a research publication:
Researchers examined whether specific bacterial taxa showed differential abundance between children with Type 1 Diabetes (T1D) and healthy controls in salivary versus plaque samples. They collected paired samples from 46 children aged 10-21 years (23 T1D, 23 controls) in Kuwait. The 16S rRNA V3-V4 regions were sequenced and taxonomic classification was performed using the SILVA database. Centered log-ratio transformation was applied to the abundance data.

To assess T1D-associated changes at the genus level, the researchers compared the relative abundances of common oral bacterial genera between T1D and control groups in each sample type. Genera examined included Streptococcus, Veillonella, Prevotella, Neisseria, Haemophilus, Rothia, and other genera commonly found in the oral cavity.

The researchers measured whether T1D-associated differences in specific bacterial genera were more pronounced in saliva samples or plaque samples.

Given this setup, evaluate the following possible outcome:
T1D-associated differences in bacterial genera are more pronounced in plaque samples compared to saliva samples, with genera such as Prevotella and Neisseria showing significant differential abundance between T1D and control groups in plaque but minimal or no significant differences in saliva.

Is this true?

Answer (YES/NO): NO